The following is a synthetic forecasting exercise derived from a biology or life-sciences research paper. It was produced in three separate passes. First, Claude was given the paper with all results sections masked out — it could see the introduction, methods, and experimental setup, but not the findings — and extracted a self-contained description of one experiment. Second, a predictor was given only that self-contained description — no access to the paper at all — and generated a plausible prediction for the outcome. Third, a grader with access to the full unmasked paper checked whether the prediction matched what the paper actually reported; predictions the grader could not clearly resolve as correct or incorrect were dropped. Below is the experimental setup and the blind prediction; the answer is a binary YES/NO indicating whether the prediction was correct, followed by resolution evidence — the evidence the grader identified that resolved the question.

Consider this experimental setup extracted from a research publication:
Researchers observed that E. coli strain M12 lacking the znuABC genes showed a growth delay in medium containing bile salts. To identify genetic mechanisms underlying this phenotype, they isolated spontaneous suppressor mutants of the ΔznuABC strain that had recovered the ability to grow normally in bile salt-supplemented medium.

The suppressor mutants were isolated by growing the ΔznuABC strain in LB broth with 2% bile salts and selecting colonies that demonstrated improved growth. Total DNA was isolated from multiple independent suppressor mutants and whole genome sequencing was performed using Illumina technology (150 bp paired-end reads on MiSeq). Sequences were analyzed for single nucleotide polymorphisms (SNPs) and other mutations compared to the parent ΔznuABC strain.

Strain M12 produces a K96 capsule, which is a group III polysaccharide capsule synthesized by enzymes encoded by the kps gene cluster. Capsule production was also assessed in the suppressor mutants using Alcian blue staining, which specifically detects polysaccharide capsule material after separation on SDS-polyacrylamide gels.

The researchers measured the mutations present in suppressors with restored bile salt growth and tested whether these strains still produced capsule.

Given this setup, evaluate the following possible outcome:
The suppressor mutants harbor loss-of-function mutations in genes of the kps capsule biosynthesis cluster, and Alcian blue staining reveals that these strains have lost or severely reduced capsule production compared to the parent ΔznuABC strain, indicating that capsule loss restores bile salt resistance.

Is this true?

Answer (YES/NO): NO